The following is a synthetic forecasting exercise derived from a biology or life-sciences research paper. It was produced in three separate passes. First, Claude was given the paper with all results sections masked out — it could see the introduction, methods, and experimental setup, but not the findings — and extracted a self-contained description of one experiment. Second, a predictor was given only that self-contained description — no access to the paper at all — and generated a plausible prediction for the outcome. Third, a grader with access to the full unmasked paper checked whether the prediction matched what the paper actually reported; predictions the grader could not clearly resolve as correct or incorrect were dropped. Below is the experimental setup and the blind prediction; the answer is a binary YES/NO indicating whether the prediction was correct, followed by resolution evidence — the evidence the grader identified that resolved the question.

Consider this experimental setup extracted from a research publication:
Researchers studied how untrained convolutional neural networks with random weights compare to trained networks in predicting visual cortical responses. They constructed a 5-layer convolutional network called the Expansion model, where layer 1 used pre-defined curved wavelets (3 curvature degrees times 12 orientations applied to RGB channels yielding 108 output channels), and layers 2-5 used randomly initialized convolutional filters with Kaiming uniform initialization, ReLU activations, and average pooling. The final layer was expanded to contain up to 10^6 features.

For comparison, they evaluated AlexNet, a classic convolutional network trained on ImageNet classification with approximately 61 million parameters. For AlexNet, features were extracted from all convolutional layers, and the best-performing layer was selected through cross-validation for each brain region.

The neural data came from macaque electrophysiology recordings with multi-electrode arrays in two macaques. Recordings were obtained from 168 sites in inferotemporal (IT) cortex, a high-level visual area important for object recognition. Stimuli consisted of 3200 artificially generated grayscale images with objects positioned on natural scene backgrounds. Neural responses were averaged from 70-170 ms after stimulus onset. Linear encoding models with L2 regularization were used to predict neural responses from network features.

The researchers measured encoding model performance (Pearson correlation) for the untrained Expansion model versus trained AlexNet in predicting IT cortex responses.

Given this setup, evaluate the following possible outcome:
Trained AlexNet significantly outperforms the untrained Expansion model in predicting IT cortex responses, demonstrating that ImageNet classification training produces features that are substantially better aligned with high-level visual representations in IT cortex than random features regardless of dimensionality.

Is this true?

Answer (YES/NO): NO